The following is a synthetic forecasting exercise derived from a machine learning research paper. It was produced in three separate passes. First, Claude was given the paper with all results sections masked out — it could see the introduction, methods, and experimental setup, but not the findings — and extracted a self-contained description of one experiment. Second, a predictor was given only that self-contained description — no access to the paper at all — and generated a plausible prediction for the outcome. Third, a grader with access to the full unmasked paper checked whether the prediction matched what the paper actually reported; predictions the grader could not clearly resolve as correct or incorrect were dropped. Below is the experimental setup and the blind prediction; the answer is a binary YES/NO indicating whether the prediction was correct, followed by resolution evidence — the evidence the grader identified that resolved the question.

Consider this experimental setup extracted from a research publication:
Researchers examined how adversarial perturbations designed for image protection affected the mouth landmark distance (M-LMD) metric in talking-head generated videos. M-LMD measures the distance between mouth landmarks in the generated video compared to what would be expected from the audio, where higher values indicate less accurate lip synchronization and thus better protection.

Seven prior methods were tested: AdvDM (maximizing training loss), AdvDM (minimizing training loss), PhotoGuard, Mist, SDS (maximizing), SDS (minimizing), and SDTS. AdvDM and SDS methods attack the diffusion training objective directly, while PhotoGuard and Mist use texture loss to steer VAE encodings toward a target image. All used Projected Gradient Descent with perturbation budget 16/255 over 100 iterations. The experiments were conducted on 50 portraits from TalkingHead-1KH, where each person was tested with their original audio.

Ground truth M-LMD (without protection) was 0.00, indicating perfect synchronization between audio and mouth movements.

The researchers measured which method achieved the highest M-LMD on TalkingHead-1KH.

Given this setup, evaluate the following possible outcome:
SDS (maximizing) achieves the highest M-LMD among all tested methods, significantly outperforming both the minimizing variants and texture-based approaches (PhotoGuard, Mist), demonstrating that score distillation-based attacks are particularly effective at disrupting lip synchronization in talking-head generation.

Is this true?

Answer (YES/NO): NO